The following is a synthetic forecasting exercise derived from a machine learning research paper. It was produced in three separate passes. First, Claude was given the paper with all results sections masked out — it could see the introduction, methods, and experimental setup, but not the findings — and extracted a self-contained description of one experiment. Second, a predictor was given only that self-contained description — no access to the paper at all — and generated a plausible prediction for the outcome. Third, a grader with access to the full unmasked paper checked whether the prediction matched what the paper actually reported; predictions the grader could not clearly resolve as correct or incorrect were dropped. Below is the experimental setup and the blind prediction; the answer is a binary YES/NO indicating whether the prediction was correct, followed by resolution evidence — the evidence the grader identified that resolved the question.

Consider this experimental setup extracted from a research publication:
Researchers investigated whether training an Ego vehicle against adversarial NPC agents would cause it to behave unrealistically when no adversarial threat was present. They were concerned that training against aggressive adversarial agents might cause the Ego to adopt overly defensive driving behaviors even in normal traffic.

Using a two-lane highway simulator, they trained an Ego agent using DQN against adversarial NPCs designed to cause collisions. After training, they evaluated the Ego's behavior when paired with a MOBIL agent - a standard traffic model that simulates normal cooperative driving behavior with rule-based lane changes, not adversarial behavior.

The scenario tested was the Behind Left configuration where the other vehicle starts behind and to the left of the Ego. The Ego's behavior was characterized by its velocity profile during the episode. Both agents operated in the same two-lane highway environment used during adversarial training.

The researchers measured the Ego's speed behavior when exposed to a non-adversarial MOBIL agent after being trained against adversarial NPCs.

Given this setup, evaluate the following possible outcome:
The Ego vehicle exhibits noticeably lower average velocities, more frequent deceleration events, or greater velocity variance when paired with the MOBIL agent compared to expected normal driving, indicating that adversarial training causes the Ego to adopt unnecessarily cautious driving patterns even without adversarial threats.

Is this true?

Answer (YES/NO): NO